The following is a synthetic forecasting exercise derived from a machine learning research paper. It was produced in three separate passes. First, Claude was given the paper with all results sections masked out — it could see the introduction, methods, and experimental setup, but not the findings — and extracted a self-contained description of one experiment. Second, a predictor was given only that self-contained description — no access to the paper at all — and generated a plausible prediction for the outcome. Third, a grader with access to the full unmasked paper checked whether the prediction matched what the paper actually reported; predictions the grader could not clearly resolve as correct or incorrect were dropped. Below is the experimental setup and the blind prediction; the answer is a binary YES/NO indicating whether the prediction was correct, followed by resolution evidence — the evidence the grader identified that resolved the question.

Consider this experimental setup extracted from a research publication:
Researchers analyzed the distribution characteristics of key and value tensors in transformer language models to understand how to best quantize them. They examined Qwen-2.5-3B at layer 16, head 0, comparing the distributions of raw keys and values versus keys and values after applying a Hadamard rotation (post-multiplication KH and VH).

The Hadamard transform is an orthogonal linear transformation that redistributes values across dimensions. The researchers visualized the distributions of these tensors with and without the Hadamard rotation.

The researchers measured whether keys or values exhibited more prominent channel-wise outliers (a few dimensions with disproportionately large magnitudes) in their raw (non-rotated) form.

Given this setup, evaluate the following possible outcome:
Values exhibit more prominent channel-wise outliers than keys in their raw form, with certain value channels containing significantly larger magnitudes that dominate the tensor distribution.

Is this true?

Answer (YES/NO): NO